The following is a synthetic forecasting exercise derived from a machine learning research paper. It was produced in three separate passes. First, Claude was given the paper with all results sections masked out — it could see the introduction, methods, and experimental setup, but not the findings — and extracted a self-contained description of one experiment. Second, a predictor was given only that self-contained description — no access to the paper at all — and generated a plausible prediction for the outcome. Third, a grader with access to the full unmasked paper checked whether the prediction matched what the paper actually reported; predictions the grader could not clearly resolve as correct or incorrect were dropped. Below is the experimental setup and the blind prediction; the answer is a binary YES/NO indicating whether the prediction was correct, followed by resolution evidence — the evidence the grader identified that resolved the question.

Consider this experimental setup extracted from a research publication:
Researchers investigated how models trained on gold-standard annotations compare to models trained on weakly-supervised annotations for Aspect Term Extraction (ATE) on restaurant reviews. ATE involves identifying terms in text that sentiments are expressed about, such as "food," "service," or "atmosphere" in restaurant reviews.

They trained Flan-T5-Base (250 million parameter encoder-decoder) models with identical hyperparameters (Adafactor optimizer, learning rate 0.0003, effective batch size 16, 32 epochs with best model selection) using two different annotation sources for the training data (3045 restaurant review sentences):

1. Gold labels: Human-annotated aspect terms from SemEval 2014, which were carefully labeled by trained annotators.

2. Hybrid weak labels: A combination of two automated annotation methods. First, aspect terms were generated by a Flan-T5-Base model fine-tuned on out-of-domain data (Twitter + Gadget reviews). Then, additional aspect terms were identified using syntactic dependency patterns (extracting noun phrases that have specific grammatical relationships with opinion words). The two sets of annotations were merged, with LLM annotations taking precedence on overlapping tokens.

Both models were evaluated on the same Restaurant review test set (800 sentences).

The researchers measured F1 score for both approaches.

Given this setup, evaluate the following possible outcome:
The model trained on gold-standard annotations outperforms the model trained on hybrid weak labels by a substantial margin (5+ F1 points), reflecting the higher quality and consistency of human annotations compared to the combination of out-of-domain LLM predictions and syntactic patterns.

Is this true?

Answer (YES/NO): YES